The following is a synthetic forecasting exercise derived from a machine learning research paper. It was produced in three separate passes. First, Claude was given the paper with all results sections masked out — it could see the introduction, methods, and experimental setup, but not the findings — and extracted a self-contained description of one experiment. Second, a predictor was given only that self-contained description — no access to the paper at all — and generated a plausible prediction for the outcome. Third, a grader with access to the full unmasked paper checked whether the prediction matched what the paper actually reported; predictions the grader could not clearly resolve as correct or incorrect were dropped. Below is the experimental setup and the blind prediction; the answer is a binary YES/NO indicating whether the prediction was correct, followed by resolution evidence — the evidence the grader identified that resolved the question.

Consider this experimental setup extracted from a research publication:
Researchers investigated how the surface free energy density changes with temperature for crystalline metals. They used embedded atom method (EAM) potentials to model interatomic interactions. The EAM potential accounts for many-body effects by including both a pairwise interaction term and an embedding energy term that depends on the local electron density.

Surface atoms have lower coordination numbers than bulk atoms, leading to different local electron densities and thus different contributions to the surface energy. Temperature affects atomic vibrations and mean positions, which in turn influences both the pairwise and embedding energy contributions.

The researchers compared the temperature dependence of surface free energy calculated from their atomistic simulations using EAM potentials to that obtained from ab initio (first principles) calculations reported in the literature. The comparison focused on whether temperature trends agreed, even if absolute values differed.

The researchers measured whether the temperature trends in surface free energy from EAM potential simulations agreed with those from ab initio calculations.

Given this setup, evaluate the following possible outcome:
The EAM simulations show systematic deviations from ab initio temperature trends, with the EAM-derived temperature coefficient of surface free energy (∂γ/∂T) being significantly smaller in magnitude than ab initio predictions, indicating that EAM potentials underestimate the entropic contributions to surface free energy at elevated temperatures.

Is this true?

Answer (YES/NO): NO